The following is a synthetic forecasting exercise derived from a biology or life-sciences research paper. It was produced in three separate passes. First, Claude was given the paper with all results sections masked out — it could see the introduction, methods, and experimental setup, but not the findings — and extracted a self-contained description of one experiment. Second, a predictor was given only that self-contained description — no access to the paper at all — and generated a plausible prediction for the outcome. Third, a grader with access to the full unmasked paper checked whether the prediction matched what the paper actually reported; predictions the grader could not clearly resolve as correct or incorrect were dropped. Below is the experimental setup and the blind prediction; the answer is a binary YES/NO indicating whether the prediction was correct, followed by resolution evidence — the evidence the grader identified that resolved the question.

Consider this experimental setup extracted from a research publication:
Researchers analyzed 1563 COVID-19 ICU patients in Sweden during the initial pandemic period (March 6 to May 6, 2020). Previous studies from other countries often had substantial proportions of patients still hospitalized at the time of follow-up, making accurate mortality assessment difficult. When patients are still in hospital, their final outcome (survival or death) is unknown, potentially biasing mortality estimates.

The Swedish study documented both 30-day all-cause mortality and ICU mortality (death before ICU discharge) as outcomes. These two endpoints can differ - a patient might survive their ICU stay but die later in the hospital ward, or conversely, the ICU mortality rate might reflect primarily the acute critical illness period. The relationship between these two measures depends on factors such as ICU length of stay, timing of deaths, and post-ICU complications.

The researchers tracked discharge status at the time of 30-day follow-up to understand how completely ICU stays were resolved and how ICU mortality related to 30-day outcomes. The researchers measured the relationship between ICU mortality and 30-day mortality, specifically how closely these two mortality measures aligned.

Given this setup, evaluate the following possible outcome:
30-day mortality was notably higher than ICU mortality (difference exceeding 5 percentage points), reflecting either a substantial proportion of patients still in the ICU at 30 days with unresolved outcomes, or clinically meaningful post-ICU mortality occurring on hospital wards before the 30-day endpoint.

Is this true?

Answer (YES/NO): NO